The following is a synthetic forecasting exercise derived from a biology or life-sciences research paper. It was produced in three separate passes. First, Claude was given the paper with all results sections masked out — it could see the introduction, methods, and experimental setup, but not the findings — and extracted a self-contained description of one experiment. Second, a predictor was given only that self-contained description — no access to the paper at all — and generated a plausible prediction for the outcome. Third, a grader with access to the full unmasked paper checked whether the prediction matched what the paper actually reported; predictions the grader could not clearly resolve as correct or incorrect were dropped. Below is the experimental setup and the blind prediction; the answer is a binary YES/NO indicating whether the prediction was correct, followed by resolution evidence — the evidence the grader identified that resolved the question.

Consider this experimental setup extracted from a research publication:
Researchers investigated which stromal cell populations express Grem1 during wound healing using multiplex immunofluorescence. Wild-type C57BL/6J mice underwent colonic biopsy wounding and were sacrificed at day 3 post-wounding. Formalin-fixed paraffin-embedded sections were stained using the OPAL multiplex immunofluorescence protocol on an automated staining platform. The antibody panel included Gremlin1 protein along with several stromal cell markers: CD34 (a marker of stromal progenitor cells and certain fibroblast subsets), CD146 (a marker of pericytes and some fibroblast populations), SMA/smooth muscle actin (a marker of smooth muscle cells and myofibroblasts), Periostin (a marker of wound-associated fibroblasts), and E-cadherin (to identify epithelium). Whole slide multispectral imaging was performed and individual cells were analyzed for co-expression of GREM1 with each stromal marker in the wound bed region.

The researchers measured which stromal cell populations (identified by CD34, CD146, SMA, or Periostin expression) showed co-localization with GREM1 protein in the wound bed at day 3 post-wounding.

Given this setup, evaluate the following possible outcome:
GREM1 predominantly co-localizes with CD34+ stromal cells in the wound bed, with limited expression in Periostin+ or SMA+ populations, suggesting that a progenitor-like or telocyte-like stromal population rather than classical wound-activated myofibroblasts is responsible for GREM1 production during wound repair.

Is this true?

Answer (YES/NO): NO